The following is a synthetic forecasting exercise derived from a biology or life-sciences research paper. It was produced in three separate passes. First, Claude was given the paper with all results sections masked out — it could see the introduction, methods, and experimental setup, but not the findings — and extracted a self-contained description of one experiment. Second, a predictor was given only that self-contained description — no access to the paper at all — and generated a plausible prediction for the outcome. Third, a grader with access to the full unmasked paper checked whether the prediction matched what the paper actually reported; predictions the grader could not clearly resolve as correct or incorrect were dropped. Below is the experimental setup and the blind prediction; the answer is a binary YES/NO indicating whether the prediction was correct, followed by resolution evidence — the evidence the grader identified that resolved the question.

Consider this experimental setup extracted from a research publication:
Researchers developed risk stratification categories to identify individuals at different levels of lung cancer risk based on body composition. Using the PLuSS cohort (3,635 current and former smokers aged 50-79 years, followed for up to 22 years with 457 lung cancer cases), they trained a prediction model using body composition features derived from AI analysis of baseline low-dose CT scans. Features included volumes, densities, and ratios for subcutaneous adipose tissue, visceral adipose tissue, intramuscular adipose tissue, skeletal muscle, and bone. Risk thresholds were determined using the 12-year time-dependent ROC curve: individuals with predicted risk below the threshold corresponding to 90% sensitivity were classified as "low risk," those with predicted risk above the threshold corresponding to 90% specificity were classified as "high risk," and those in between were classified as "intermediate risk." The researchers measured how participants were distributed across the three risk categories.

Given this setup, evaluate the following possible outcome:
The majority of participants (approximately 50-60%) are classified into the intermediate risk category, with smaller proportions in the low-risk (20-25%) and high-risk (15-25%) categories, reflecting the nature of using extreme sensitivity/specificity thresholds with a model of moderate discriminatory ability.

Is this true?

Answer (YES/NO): NO